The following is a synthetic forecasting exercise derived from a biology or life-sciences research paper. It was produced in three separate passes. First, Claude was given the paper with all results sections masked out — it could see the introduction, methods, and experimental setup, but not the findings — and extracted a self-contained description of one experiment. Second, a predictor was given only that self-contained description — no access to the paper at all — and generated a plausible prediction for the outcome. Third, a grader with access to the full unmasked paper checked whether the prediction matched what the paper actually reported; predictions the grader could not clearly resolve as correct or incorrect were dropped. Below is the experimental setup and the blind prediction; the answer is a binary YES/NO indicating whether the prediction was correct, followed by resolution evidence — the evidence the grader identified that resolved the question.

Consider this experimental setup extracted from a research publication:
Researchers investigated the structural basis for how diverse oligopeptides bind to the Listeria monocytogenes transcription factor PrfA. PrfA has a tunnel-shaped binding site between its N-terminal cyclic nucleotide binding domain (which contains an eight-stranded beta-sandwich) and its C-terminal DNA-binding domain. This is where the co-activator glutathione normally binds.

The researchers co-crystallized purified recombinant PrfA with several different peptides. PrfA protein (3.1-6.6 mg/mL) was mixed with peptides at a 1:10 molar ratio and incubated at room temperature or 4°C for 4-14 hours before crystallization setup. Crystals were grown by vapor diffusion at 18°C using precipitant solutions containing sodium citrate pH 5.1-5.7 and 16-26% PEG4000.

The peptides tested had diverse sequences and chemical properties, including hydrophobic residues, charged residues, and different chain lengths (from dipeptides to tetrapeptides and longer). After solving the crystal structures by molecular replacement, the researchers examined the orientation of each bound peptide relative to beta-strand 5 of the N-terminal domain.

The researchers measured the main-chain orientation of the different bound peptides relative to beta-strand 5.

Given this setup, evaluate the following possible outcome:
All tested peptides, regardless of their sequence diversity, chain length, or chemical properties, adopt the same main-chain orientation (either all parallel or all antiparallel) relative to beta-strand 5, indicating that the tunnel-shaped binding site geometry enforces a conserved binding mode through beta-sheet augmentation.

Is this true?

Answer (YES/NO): NO